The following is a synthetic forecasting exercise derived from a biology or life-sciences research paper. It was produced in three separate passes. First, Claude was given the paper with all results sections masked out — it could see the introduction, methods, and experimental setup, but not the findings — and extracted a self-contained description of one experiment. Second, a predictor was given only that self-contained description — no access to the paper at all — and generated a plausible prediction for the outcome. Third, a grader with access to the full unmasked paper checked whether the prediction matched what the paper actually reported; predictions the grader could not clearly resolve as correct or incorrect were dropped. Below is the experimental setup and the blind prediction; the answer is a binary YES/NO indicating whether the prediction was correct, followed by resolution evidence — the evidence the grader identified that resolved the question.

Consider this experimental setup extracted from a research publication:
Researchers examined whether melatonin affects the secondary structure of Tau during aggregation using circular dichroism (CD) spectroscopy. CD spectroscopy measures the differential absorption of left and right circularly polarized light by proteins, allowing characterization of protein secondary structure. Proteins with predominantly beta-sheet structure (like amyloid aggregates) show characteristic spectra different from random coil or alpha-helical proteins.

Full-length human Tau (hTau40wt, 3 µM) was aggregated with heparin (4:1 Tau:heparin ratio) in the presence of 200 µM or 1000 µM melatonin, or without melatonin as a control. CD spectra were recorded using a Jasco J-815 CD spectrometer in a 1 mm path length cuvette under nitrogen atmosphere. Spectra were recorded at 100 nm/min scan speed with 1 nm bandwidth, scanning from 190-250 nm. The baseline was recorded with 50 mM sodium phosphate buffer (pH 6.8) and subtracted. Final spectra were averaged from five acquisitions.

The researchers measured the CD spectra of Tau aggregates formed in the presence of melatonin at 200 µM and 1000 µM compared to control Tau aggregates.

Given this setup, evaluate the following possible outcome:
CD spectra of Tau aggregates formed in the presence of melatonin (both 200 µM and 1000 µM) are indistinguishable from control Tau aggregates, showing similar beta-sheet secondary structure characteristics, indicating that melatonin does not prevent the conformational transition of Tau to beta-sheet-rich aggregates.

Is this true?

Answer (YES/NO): NO